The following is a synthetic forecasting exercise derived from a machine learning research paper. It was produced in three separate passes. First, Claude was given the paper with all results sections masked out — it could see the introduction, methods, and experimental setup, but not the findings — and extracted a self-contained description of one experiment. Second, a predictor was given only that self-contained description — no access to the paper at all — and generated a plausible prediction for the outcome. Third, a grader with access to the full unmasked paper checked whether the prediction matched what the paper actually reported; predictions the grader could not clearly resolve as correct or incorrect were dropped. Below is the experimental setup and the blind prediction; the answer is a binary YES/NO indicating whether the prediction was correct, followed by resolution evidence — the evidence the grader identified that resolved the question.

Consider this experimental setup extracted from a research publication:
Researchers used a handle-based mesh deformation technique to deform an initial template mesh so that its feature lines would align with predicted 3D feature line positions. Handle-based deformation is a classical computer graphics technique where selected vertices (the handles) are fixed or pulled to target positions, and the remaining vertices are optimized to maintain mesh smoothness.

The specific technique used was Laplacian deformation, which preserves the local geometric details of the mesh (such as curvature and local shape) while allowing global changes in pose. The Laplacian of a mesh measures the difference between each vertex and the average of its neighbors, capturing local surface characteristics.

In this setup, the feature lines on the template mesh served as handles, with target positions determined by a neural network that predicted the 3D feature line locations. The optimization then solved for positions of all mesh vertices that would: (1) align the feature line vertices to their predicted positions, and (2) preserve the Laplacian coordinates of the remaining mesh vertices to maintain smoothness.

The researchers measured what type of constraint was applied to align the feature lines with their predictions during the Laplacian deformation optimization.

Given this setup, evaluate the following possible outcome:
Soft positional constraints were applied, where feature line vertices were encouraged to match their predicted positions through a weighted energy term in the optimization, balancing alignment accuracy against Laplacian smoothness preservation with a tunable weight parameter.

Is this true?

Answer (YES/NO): NO